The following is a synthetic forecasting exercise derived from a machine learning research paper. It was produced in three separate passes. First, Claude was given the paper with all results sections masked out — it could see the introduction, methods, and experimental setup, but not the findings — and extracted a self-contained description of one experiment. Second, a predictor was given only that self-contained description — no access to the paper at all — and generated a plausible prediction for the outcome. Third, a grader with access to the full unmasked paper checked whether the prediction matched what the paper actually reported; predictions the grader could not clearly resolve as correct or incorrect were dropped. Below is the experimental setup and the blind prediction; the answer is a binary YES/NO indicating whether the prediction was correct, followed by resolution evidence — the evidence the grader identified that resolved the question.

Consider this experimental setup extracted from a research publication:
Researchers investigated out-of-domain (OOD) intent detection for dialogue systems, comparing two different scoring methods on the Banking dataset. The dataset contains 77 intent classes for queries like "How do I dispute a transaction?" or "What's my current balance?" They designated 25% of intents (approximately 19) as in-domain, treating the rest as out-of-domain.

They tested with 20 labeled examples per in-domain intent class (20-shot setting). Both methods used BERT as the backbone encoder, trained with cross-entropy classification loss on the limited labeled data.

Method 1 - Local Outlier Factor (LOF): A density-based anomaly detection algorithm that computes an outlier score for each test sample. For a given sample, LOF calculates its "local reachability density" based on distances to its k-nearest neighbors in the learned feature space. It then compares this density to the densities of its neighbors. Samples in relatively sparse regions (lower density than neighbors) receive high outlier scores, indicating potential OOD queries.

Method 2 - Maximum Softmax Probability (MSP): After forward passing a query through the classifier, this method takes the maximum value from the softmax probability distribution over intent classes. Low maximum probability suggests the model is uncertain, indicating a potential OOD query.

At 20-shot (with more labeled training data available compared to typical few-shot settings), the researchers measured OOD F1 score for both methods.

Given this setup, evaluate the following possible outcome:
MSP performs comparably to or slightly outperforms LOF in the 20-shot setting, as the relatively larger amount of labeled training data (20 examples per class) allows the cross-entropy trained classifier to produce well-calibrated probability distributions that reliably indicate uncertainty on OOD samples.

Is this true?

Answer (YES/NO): YES